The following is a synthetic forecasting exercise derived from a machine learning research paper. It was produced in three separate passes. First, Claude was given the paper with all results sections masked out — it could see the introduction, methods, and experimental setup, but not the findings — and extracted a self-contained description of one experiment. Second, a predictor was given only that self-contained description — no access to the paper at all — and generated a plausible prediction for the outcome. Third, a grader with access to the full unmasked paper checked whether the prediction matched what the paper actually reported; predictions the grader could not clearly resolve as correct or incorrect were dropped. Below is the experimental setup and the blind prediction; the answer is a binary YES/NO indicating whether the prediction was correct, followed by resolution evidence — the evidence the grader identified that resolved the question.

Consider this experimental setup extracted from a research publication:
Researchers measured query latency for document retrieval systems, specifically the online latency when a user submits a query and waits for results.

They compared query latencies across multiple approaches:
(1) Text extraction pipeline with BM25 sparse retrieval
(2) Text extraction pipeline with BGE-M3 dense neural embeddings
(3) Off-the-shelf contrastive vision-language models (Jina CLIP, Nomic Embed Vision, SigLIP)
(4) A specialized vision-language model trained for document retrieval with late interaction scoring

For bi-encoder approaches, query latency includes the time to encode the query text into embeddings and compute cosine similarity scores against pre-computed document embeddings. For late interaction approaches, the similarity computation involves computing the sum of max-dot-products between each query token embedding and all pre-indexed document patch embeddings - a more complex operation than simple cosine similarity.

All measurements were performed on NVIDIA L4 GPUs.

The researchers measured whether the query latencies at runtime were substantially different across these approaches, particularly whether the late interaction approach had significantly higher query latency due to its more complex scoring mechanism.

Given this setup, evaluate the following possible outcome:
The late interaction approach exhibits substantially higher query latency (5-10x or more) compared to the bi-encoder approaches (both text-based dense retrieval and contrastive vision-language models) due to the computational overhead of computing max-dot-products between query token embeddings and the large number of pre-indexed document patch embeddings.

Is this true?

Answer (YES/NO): NO